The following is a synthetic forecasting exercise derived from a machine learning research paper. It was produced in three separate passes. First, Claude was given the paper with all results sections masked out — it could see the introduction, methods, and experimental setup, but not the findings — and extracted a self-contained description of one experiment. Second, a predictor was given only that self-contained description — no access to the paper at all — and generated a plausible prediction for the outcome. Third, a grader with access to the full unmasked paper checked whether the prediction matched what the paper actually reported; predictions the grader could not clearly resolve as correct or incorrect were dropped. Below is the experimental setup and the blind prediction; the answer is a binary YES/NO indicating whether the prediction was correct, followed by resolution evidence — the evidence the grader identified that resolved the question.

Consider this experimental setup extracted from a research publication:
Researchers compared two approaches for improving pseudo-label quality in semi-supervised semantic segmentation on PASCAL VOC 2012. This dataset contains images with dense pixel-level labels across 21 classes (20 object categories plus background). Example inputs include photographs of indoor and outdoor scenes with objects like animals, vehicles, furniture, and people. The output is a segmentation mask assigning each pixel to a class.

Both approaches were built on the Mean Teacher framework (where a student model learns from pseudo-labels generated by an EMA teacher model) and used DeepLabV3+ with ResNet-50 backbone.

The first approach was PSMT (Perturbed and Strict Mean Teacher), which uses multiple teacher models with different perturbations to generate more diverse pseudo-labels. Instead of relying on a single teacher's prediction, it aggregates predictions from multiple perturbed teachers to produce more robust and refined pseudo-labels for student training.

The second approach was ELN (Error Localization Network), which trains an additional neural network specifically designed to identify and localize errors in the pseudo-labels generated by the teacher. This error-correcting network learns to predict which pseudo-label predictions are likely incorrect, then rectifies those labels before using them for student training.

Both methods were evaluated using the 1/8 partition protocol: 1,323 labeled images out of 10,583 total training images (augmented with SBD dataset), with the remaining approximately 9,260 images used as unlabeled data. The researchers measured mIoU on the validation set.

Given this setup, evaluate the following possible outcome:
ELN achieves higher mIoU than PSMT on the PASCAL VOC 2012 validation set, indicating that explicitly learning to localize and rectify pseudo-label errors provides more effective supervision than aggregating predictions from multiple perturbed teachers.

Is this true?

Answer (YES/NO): NO